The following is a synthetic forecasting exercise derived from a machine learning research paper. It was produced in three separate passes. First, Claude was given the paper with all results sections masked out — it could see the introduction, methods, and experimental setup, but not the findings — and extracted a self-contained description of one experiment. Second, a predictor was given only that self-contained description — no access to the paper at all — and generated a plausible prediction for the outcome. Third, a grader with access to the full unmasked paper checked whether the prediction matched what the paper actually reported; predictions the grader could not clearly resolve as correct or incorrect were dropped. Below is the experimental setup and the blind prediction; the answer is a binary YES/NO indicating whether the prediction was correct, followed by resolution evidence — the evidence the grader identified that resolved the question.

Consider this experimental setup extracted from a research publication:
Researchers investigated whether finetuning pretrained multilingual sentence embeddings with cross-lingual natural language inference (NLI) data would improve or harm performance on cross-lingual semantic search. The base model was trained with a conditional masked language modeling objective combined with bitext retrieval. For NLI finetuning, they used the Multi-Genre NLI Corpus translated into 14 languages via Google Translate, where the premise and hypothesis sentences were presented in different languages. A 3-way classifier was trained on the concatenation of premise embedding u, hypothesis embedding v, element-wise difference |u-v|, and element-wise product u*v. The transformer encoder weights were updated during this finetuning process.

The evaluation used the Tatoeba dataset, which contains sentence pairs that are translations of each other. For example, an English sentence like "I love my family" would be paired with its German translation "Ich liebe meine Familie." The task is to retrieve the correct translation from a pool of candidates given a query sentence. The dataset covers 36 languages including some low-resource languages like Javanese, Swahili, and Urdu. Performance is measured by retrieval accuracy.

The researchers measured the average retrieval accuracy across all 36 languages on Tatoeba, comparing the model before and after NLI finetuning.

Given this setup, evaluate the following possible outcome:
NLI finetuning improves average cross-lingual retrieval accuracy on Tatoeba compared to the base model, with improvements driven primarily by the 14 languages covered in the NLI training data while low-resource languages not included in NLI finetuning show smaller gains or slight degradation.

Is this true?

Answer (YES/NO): NO